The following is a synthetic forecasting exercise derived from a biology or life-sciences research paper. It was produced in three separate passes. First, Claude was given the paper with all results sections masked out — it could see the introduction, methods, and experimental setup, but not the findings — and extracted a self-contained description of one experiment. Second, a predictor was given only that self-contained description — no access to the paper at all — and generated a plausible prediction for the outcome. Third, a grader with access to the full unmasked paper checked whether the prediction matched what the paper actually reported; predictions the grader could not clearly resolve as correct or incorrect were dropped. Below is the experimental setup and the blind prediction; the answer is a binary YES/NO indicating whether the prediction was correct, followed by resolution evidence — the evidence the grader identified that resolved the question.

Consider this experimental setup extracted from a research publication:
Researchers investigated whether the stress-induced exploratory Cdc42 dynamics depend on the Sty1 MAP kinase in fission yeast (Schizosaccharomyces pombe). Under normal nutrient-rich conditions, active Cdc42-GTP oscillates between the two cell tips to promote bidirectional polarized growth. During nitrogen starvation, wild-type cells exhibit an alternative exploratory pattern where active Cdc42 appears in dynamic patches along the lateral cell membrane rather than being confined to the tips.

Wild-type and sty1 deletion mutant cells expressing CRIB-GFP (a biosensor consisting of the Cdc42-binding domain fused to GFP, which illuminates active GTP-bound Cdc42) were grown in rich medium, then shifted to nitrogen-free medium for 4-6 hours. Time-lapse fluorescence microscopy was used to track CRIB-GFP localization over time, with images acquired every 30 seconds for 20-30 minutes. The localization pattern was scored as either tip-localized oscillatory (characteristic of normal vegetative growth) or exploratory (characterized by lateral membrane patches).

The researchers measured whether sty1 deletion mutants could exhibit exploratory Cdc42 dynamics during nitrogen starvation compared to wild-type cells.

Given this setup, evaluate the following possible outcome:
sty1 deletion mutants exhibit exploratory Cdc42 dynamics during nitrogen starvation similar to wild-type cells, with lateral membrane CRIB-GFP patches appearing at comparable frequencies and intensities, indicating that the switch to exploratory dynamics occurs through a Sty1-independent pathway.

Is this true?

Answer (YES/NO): NO